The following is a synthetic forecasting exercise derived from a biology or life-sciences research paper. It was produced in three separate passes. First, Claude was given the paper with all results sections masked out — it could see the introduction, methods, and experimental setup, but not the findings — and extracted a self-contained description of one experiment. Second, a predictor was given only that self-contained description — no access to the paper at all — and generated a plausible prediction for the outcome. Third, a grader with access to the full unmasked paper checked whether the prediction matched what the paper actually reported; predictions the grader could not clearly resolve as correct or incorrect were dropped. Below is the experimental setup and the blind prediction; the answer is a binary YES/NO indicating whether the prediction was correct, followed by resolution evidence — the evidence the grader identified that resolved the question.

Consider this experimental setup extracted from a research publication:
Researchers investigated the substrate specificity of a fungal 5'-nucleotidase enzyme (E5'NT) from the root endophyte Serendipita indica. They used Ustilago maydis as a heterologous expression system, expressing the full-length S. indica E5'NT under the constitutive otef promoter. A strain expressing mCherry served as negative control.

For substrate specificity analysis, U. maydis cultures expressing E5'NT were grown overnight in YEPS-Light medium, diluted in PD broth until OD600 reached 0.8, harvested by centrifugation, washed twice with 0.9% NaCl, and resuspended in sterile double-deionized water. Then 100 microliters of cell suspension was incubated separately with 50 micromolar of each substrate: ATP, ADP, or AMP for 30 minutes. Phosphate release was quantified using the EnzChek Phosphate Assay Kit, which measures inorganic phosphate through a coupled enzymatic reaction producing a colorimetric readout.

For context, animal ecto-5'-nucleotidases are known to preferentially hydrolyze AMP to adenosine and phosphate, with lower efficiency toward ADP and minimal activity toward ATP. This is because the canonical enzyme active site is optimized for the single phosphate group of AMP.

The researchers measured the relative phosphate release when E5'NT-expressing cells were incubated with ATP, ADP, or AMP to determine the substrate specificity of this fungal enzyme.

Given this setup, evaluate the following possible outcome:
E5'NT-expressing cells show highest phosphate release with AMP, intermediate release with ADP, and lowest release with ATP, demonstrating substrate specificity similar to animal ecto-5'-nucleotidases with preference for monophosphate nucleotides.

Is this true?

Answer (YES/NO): NO